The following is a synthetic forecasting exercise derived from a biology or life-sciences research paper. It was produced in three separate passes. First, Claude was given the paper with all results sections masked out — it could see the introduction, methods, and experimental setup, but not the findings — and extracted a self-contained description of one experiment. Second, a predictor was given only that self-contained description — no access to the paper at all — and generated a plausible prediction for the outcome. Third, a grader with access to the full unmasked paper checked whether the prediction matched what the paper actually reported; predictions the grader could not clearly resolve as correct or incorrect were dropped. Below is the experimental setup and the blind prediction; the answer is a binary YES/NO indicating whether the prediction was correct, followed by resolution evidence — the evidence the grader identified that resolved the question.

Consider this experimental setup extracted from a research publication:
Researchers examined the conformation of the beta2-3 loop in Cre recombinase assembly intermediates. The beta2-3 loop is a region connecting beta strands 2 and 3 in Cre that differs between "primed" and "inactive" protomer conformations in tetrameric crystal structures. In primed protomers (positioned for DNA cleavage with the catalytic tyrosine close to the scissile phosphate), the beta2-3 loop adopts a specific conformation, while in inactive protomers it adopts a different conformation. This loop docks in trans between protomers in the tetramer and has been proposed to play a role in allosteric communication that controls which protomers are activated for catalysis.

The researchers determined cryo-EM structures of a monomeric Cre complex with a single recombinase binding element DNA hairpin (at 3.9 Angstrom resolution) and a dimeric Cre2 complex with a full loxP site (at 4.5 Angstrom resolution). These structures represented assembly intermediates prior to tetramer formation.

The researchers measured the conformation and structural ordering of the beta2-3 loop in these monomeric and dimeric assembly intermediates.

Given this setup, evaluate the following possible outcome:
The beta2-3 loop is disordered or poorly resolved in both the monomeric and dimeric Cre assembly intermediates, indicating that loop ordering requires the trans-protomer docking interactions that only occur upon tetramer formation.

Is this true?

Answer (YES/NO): YES